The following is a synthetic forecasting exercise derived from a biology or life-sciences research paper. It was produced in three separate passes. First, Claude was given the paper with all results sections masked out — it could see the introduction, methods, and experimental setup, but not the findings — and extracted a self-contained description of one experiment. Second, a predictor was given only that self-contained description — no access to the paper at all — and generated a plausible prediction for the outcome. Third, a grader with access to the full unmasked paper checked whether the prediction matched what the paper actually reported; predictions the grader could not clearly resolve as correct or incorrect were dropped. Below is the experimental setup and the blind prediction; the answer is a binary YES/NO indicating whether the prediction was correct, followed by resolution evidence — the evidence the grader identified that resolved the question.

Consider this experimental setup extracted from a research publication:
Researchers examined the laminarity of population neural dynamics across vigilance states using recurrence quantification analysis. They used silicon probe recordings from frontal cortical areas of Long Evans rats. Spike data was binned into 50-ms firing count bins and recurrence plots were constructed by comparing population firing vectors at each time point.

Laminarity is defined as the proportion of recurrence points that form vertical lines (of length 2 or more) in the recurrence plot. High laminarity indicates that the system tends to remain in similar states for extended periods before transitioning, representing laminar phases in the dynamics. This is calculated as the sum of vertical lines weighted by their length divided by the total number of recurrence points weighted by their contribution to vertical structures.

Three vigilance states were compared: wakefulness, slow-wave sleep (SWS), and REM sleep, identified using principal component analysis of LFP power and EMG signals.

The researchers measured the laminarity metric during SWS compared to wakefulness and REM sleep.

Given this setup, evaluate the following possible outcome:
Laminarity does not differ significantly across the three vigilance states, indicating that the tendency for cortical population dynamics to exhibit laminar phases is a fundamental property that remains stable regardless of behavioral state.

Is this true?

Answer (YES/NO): NO